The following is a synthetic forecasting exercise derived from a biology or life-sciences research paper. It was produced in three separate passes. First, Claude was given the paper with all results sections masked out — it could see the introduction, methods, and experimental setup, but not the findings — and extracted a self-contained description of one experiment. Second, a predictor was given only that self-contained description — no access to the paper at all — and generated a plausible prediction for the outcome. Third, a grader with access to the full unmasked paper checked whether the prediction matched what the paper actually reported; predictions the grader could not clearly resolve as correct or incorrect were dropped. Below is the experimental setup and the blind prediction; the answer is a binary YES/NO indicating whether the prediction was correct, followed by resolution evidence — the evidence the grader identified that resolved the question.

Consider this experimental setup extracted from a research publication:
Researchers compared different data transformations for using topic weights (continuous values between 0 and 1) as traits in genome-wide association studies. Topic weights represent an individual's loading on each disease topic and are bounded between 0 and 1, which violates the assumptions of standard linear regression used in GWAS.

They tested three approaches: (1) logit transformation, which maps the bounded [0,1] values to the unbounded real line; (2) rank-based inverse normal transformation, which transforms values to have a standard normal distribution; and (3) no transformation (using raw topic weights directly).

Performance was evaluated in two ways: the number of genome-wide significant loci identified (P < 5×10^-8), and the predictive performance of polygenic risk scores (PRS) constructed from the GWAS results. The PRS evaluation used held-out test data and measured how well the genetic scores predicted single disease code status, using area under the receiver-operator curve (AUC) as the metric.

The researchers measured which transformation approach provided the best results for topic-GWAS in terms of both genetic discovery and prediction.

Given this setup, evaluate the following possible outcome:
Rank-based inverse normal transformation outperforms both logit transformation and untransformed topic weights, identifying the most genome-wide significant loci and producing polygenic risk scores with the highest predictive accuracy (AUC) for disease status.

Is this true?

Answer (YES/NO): NO